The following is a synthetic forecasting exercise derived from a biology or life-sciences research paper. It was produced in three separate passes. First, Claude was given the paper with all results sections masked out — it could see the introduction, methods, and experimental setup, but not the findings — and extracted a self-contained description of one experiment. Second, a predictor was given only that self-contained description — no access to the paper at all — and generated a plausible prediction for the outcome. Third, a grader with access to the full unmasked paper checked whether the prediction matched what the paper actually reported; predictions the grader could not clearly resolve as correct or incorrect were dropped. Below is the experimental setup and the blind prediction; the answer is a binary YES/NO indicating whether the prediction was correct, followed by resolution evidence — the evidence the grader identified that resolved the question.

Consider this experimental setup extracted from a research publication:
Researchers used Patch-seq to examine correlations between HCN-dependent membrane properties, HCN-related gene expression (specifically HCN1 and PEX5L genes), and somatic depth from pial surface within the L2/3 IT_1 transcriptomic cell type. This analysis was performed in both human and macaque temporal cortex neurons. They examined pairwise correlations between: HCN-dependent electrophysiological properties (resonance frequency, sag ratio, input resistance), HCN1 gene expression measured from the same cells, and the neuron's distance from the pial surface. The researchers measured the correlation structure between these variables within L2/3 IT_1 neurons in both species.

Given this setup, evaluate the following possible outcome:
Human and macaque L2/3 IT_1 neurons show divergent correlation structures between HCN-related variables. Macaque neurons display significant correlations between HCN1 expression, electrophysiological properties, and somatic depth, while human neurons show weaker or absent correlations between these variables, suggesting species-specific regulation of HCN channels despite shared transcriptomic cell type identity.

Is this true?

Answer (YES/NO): NO